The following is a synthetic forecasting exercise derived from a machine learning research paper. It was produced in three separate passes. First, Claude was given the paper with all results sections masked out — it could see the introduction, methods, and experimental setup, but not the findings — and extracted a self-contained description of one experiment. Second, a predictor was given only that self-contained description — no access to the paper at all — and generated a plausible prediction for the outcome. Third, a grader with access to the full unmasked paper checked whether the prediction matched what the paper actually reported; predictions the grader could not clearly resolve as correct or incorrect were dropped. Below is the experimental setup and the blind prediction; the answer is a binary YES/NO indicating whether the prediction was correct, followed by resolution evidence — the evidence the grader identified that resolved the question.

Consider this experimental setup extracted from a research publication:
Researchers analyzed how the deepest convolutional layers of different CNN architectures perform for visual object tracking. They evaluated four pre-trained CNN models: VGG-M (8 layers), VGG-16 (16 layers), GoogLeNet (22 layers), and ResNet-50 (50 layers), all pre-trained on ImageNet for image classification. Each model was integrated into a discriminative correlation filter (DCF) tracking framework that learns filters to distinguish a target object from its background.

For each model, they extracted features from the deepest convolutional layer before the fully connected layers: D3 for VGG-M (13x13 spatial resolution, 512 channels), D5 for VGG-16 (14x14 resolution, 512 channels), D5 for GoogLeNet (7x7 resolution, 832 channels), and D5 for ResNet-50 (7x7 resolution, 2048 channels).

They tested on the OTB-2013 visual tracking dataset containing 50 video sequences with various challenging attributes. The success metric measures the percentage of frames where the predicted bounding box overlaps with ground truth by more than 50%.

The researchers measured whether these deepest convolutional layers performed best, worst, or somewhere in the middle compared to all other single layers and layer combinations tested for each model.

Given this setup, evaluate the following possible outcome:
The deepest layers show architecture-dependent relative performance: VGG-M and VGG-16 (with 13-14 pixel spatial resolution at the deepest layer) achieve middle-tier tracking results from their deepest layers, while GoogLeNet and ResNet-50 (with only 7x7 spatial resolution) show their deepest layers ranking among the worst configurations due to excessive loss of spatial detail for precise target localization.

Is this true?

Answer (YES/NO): NO